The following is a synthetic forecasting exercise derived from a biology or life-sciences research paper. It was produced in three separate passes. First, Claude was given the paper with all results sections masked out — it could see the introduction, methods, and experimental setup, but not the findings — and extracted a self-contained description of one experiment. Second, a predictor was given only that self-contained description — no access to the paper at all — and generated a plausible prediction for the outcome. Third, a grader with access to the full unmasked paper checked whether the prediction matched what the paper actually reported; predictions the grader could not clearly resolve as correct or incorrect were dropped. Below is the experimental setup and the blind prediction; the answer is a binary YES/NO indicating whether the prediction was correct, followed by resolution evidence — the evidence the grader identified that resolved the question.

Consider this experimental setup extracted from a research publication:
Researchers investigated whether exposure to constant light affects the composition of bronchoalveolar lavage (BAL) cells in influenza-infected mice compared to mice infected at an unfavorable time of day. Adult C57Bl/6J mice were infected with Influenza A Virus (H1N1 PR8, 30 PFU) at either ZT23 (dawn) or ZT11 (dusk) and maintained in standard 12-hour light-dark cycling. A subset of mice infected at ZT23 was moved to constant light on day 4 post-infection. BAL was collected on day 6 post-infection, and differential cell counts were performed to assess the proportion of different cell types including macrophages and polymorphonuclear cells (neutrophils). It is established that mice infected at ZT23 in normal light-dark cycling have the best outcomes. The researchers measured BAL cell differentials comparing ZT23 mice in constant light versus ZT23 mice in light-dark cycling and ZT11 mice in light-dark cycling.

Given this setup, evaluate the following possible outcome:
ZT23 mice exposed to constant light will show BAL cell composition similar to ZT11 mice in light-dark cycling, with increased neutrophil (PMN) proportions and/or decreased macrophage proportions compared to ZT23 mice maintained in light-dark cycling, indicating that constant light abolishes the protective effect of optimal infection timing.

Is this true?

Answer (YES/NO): YES